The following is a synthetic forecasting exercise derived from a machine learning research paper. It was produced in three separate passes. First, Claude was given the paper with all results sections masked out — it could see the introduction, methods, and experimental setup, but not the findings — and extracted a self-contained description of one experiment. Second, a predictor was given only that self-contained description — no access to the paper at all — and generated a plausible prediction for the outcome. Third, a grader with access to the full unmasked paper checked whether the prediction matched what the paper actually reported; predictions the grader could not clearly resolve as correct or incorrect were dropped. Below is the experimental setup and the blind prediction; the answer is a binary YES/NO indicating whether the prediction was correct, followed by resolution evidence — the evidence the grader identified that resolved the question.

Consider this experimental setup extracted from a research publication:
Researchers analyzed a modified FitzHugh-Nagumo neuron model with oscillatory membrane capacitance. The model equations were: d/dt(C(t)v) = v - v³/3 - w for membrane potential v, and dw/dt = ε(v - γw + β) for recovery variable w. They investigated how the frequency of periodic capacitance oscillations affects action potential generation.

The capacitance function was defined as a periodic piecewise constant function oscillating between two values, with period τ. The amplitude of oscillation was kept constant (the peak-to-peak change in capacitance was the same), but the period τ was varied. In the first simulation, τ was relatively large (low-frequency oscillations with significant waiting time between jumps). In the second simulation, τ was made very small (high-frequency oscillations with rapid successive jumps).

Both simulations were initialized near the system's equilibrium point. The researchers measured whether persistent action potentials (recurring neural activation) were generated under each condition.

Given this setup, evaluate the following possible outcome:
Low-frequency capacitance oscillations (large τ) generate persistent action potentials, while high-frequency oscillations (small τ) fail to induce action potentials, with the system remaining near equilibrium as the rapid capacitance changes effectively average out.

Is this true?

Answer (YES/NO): YES